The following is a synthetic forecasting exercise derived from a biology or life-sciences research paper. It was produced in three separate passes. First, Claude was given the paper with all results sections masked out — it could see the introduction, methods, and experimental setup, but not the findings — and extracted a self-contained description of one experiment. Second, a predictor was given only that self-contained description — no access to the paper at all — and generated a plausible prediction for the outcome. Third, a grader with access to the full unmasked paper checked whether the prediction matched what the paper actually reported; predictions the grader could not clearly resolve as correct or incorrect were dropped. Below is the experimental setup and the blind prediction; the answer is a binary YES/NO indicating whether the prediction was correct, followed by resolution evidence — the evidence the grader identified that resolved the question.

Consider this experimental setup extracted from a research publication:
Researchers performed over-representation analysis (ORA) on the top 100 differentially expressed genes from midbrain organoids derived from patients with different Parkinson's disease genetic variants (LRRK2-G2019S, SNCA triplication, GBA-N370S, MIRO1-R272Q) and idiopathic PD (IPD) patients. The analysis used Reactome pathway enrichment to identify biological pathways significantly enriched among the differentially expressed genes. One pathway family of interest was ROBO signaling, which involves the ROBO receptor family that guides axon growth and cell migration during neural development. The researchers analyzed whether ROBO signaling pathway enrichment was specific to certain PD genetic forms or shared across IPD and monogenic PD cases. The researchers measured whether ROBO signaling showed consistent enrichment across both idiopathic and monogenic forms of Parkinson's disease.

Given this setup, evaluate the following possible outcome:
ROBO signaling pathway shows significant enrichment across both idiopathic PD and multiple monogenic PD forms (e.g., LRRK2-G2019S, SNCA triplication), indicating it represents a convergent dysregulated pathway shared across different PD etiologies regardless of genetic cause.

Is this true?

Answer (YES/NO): YES